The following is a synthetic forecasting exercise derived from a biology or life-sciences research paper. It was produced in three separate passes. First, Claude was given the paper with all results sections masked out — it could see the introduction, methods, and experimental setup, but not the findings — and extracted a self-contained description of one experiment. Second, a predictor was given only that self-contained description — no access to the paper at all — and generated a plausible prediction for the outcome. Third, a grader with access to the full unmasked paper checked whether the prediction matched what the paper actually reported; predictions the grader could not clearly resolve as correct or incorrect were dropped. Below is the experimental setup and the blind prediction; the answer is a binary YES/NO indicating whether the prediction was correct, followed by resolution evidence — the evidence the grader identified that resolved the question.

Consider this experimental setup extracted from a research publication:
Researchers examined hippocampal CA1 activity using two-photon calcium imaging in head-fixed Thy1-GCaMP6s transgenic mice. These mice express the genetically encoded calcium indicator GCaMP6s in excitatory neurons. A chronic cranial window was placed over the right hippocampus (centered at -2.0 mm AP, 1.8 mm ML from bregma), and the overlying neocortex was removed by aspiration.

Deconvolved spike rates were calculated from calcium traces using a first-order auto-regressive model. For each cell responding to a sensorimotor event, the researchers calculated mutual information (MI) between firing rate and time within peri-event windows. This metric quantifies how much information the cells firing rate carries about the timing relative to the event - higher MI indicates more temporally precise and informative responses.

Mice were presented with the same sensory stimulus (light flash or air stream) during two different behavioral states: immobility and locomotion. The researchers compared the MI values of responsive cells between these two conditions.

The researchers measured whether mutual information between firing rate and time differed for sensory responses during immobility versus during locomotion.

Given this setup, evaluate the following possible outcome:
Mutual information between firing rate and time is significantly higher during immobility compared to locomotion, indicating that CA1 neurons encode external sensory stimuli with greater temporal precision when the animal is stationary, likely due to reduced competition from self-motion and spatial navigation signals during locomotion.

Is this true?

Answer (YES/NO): NO